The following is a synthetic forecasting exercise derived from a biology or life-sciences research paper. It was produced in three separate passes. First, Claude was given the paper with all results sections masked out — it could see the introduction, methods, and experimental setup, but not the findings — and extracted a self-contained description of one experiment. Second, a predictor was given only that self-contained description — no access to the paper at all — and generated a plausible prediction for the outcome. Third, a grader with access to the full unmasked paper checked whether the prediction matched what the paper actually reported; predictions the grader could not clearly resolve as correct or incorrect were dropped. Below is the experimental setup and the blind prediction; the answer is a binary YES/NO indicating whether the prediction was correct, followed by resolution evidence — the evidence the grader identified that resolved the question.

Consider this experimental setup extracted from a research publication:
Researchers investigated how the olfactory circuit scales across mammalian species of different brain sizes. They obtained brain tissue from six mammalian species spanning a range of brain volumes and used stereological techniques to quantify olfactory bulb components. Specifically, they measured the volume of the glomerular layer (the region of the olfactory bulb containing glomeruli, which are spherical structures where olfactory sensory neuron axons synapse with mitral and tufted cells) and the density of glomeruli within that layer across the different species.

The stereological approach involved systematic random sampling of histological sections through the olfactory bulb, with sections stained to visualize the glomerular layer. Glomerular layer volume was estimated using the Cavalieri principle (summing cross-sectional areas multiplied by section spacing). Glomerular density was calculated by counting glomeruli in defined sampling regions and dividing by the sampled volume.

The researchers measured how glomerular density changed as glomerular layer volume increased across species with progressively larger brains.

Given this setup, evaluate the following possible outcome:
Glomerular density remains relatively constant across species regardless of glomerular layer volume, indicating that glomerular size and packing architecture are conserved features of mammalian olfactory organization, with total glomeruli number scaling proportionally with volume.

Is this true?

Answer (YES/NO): NO